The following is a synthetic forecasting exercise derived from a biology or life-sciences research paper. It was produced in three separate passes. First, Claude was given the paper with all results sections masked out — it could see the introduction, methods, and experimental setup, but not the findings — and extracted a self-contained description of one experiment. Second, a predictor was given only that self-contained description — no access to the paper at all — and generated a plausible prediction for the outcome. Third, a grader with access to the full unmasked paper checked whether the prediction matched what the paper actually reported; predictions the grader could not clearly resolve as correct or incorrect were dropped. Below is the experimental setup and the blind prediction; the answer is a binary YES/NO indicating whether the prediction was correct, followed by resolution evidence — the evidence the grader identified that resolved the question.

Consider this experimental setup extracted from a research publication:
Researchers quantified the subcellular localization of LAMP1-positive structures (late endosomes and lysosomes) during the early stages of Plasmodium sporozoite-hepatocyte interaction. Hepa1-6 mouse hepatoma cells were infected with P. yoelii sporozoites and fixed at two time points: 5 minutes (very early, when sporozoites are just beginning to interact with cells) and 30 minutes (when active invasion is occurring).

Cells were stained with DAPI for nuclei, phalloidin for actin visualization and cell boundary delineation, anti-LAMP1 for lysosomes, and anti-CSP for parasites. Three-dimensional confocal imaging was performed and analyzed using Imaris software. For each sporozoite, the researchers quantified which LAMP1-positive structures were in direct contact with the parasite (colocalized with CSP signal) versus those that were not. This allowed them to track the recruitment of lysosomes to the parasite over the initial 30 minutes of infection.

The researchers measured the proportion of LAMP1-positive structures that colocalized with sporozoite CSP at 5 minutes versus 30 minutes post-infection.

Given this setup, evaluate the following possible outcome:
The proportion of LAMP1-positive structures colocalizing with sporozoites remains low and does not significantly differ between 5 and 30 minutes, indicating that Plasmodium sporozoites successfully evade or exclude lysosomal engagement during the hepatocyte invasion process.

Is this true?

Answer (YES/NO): NO